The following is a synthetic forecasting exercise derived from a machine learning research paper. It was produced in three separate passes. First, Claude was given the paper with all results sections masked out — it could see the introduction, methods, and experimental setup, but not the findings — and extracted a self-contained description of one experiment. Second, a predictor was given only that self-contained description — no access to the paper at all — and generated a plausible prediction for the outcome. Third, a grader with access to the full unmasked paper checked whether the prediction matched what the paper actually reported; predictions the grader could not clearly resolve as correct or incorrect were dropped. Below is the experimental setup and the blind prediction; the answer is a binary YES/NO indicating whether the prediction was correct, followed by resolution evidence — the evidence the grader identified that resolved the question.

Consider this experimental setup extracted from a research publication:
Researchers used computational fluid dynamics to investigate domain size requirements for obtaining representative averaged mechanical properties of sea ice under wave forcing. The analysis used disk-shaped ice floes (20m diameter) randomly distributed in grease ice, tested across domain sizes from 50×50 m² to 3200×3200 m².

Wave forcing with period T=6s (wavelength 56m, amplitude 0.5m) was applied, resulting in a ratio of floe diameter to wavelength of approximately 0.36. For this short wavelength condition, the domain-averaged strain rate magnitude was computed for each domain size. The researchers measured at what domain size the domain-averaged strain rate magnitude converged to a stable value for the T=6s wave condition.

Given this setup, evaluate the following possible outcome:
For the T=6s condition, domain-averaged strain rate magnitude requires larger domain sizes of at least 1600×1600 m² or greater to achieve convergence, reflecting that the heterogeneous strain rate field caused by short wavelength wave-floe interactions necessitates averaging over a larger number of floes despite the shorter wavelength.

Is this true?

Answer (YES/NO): NO